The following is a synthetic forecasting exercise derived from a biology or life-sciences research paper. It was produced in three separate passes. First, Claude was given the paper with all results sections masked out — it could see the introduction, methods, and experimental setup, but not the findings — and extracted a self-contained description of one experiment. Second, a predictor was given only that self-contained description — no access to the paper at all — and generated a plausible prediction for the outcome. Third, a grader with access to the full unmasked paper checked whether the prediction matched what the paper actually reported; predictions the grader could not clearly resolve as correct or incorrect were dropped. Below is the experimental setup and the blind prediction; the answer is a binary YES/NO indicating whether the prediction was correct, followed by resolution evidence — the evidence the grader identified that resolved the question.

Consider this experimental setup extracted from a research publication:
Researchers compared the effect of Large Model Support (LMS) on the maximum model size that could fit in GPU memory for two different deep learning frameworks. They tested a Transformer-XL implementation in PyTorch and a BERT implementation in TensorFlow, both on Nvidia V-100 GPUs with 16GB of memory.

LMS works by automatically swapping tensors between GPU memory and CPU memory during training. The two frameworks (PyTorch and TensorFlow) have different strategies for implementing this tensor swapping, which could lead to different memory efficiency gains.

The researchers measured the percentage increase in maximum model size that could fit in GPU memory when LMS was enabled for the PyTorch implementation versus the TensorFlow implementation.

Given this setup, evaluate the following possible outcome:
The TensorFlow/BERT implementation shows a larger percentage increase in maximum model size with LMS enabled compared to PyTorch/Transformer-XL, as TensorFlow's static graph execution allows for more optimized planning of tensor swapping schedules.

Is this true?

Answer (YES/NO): NO